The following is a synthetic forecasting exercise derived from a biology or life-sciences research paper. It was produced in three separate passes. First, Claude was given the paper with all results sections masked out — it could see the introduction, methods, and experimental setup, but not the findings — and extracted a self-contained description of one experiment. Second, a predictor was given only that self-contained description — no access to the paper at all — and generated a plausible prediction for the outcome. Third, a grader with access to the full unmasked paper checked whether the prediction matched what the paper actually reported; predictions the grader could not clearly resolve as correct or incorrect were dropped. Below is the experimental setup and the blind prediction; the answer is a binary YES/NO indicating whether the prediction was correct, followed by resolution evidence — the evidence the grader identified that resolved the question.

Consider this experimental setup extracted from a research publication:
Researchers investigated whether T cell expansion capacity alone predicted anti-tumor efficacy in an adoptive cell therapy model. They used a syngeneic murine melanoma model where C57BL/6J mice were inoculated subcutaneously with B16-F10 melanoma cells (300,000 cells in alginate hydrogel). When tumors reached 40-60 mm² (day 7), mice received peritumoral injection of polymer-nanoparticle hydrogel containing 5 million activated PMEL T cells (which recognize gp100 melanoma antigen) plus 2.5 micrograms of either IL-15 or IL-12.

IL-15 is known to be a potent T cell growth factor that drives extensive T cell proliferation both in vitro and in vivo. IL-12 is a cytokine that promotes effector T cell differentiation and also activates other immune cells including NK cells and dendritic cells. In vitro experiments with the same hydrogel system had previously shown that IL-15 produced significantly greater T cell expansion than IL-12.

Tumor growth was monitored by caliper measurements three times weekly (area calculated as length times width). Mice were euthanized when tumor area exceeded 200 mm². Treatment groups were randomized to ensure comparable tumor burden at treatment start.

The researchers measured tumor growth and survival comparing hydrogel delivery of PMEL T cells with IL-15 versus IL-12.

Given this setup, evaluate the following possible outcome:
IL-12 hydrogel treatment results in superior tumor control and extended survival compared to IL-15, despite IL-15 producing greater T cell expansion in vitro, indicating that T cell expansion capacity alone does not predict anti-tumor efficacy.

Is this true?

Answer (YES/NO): YES